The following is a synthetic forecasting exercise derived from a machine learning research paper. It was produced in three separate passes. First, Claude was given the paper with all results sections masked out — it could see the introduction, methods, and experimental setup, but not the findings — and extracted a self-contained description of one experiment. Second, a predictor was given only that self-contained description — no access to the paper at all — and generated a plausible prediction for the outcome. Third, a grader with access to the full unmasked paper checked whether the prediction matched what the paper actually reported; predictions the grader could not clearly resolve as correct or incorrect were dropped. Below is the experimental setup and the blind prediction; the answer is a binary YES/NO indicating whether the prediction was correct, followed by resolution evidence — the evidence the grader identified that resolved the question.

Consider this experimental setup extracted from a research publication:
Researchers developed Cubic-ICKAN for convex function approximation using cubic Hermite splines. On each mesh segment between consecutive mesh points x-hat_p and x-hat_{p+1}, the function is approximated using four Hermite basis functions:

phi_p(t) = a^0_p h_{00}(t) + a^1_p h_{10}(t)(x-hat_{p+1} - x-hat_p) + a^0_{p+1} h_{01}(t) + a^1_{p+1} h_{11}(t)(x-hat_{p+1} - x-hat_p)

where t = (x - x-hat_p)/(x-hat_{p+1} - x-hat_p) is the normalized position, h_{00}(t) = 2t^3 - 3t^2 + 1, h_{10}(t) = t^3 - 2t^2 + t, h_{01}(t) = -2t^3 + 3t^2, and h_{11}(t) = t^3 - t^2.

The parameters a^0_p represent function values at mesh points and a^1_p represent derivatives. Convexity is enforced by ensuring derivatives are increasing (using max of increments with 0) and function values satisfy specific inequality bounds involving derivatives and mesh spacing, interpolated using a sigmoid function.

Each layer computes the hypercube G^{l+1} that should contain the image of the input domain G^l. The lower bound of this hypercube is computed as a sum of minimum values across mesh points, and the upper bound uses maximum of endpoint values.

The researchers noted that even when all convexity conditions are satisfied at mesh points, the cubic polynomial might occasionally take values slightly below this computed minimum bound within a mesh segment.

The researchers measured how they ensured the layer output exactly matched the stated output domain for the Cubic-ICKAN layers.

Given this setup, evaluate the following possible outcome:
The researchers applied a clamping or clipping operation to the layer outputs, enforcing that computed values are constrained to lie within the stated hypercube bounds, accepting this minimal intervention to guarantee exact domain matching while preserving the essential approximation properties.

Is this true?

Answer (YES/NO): YES